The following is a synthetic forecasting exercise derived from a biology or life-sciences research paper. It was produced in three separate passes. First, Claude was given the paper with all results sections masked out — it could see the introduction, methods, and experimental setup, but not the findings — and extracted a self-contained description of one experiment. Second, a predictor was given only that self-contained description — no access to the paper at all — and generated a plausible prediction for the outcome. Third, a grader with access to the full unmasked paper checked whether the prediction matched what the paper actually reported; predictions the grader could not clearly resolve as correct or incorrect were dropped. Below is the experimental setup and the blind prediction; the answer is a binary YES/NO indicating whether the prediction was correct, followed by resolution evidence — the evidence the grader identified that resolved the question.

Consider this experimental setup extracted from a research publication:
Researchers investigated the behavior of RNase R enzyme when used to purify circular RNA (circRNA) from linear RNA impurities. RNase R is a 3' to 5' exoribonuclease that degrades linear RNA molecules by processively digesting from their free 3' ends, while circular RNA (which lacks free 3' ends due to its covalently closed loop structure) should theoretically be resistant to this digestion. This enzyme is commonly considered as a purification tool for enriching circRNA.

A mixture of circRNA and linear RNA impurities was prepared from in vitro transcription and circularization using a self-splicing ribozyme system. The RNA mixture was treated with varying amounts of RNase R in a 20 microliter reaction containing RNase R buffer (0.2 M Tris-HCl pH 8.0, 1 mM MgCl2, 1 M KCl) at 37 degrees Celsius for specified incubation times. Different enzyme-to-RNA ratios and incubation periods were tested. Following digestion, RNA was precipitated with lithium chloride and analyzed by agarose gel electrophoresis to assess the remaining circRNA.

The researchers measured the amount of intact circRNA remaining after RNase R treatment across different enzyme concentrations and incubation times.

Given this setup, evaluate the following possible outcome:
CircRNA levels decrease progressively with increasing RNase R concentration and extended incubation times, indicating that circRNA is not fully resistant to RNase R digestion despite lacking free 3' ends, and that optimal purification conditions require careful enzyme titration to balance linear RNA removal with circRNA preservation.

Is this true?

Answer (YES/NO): YES